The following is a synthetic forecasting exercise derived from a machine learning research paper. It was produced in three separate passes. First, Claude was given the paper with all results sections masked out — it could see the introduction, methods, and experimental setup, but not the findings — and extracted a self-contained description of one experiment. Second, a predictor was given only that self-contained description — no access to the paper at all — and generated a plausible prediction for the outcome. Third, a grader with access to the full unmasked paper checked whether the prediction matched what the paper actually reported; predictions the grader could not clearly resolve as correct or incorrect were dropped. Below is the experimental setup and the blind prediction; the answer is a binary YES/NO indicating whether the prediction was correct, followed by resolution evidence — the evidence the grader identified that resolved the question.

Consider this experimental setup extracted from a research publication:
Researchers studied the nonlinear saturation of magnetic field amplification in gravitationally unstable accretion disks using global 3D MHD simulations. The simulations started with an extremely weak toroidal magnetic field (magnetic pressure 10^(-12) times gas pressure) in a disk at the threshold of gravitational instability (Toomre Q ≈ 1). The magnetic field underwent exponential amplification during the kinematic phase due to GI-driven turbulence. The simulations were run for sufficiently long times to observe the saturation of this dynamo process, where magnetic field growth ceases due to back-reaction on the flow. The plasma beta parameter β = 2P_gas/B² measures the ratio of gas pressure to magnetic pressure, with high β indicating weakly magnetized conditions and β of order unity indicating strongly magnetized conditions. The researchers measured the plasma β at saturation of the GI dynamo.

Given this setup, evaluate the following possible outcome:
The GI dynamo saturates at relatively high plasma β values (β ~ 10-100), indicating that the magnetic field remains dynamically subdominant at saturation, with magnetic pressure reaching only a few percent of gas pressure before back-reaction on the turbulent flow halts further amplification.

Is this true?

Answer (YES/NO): NO